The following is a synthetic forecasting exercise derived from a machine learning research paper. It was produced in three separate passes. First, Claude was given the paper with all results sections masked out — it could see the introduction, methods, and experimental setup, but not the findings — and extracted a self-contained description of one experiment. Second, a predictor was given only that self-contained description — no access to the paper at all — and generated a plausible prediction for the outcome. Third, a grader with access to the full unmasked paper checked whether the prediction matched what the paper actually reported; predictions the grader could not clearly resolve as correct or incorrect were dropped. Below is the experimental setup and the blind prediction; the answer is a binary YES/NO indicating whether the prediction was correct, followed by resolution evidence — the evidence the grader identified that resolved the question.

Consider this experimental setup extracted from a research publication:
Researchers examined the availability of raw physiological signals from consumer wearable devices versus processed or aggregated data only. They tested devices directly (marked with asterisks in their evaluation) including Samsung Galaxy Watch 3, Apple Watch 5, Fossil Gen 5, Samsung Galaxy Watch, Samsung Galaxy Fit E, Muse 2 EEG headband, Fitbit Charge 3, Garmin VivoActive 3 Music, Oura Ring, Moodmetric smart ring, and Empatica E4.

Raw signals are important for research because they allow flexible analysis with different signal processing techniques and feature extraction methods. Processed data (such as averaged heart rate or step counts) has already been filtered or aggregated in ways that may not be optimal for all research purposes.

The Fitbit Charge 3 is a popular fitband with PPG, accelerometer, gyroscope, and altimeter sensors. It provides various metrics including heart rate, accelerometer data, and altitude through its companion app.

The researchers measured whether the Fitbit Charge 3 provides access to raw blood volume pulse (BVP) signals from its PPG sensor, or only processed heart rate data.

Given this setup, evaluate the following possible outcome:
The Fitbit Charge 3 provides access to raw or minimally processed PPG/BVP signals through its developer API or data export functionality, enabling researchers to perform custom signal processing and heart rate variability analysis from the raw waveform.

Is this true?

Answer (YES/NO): NO